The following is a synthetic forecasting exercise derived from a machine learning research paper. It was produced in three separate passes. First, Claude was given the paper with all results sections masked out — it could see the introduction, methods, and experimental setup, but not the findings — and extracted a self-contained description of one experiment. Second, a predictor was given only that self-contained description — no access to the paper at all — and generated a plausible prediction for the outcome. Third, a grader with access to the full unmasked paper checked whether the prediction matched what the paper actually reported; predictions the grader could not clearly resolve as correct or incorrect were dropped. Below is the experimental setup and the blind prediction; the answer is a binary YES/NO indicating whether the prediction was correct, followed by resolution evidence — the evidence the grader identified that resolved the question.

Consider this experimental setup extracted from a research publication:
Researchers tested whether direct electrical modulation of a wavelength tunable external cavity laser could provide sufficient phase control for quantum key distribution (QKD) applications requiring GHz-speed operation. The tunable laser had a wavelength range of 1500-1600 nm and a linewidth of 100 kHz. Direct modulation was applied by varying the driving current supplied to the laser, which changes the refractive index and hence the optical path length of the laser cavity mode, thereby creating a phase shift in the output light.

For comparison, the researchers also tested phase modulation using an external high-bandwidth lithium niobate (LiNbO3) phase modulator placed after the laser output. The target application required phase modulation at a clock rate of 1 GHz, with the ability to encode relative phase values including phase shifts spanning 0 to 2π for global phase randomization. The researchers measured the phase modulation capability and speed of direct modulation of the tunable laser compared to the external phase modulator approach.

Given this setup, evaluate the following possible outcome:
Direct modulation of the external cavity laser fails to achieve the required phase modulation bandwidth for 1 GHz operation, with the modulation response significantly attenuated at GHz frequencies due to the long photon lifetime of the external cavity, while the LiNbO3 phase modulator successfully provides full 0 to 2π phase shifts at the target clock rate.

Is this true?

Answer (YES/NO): YES